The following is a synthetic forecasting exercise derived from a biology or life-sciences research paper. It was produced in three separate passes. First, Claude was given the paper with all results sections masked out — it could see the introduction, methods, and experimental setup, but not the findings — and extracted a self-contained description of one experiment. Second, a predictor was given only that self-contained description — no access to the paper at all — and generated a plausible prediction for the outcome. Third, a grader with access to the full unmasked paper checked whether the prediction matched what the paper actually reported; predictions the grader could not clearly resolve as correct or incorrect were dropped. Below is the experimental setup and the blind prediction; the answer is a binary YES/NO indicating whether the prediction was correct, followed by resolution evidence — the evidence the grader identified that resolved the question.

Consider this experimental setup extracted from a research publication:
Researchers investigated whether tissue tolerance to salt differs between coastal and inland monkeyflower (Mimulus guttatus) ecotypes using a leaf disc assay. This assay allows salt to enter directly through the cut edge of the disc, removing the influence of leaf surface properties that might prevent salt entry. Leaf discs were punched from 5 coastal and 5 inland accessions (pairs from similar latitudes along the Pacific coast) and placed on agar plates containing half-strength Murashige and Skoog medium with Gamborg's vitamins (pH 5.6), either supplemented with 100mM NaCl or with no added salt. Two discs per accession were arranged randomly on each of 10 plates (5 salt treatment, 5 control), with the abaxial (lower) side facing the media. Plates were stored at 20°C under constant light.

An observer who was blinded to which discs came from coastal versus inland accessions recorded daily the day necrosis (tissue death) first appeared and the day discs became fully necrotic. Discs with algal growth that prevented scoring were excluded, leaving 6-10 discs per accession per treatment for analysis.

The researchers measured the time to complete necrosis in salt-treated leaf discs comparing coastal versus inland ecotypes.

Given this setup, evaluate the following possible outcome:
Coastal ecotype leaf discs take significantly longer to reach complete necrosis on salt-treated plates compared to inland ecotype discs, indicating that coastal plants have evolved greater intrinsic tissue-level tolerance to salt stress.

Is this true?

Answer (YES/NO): NO